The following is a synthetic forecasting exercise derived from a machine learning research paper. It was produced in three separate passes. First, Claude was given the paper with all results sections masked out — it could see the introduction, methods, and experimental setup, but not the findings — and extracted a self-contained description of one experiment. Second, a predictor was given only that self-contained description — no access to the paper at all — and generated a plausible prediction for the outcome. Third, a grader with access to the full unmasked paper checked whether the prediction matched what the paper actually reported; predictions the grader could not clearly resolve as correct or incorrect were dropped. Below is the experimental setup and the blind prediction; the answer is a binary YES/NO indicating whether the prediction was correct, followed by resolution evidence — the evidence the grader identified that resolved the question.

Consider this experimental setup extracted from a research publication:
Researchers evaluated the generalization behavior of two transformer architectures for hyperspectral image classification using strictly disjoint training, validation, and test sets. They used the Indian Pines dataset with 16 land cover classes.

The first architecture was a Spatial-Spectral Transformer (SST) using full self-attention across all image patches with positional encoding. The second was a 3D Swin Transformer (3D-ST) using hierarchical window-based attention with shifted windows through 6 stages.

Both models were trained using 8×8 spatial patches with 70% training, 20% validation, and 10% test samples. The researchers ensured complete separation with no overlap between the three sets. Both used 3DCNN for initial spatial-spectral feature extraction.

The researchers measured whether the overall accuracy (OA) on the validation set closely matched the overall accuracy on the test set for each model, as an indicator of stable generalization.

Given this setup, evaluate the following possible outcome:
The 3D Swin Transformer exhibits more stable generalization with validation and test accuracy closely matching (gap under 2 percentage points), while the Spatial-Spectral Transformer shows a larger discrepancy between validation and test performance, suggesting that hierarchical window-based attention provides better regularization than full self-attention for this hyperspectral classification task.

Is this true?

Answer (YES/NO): NO